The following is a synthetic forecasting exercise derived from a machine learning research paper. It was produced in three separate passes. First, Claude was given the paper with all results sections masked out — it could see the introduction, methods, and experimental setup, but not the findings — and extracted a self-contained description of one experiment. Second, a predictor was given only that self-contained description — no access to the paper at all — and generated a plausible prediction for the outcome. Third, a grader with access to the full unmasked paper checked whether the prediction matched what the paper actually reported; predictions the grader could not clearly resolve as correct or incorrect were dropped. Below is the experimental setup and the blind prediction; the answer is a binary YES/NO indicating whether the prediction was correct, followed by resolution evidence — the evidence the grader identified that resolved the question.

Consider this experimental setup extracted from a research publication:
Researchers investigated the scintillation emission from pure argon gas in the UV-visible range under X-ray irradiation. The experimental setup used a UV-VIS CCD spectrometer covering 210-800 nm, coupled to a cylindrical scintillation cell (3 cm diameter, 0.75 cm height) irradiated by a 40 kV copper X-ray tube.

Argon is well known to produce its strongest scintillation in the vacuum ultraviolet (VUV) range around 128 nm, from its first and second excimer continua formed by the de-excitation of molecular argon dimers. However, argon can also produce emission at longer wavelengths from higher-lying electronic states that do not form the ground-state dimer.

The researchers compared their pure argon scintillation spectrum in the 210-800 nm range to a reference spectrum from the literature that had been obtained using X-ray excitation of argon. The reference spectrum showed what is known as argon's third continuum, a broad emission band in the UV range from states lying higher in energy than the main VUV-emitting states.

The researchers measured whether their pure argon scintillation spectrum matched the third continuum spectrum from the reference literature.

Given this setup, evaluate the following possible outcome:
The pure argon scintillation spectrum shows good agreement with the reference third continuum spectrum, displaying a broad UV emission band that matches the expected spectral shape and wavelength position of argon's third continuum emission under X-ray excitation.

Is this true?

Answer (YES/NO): YES